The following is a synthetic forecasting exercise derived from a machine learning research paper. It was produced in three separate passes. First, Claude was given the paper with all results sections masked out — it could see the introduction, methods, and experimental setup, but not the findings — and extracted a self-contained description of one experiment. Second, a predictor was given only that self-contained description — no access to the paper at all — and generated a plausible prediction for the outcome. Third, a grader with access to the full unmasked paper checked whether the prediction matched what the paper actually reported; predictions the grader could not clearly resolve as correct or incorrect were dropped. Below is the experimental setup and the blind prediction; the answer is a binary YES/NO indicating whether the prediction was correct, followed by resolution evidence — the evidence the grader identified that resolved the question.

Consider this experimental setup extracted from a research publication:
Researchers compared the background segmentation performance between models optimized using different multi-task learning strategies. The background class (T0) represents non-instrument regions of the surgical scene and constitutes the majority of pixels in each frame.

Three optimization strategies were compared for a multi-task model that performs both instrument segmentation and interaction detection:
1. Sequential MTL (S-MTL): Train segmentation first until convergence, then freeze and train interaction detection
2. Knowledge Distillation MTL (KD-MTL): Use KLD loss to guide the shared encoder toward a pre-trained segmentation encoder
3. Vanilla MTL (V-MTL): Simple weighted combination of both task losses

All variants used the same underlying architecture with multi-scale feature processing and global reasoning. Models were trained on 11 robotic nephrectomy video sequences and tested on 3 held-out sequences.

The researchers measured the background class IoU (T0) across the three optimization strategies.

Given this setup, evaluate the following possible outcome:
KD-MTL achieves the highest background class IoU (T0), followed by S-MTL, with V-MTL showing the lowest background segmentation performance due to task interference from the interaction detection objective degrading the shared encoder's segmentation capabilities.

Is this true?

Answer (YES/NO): NO